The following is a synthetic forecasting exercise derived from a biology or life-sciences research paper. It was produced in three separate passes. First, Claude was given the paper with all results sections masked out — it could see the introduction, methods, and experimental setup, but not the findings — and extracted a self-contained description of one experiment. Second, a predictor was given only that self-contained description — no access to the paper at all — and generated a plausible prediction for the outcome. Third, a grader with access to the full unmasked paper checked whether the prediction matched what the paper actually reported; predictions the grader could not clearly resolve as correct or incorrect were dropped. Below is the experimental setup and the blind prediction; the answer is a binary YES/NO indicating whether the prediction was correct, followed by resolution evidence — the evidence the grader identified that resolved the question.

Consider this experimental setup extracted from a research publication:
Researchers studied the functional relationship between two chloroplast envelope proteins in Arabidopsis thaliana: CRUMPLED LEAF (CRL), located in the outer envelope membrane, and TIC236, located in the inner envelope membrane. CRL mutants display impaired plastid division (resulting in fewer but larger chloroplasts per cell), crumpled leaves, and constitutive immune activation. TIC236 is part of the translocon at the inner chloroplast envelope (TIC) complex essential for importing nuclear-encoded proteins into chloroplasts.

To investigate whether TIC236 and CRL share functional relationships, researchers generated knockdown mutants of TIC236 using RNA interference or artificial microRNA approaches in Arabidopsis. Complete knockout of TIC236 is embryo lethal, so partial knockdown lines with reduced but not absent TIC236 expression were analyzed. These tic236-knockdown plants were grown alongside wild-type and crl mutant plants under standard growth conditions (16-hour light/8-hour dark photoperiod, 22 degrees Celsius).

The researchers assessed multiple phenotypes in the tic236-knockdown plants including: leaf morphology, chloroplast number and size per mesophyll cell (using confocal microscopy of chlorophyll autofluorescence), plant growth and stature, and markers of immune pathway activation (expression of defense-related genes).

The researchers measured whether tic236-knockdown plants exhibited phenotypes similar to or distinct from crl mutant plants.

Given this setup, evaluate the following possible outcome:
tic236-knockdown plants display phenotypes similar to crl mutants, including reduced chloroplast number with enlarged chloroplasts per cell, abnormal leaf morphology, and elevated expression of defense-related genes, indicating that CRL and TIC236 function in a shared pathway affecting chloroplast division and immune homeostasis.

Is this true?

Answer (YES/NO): YES